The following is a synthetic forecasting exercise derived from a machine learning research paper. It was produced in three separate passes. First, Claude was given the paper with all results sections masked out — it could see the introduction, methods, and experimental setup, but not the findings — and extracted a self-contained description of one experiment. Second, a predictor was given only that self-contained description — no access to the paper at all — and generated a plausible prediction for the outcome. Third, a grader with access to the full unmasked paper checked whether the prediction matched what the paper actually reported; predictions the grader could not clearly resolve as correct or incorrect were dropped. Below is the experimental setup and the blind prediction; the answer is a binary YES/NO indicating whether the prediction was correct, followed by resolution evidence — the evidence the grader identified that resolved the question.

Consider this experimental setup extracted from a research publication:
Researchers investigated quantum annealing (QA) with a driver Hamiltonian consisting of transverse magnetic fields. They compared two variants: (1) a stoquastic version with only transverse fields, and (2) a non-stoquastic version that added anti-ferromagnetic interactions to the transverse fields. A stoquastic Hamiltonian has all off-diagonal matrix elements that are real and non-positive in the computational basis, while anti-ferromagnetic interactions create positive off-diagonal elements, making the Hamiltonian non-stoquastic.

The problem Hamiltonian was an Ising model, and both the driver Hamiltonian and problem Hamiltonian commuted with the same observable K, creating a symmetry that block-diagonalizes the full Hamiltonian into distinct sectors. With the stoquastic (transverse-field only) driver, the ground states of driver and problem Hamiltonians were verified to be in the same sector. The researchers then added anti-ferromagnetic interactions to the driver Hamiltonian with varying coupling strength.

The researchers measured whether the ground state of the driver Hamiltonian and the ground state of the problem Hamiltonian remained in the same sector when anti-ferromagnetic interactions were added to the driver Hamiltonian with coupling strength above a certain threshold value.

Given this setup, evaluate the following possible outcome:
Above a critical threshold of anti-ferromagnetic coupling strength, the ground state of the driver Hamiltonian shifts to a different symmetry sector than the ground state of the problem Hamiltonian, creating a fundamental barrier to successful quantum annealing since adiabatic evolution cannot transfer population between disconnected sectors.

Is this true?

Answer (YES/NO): YES